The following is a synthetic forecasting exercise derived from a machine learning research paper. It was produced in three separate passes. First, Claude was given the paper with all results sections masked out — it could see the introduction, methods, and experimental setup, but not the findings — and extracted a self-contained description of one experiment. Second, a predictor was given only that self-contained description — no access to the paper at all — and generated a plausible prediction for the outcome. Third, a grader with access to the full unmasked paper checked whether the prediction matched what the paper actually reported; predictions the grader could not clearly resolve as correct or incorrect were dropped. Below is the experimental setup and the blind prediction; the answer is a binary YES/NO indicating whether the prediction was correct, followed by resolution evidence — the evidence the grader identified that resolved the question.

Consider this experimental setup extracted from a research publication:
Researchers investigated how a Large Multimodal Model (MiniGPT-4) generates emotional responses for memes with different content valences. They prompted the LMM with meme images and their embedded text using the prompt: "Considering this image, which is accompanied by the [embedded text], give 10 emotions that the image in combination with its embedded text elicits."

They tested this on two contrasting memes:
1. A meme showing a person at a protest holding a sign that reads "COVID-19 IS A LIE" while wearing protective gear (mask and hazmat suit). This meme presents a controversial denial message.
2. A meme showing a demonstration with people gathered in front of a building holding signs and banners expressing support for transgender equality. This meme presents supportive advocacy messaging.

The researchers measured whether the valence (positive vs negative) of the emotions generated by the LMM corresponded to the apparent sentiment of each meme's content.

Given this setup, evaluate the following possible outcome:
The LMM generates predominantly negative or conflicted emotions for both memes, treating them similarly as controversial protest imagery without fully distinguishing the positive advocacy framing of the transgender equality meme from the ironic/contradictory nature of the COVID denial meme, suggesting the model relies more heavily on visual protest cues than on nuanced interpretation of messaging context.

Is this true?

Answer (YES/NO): NO